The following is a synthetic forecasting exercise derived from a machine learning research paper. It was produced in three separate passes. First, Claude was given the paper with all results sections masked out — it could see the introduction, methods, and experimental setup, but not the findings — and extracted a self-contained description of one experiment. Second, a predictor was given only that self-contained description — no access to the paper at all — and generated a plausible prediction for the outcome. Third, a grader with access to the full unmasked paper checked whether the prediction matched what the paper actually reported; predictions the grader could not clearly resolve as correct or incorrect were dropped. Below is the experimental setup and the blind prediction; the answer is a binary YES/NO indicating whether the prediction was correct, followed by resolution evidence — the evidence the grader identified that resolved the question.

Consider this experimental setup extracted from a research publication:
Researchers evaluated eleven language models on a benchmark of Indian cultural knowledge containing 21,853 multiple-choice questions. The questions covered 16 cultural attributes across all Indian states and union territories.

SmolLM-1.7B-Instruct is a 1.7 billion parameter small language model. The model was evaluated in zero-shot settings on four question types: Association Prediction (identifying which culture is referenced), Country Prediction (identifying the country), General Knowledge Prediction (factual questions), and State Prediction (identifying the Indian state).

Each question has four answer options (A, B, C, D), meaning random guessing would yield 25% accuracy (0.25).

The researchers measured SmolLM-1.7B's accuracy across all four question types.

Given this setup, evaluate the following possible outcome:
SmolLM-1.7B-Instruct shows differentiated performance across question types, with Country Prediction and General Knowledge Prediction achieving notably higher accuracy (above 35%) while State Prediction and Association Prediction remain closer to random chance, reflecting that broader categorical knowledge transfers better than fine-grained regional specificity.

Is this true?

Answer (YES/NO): NO